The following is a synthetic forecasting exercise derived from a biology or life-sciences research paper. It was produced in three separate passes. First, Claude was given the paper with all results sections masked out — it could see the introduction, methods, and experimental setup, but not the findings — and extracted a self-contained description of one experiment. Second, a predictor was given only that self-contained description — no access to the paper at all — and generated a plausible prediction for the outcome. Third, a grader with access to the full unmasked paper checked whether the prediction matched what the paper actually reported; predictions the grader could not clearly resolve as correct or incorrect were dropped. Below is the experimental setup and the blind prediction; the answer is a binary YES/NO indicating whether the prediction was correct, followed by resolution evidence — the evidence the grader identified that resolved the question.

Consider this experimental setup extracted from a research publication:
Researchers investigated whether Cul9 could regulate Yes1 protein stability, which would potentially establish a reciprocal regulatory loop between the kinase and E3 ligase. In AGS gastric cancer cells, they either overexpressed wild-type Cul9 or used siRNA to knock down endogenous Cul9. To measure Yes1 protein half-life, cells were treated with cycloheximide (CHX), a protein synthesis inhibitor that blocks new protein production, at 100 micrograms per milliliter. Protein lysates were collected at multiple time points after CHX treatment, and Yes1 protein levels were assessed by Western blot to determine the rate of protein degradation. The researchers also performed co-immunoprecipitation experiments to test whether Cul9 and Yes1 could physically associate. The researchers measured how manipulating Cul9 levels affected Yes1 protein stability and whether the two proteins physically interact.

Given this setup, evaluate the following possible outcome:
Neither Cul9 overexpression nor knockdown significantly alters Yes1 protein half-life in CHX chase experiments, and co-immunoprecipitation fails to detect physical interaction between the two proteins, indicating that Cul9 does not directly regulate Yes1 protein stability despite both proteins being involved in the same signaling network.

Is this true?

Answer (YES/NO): NO